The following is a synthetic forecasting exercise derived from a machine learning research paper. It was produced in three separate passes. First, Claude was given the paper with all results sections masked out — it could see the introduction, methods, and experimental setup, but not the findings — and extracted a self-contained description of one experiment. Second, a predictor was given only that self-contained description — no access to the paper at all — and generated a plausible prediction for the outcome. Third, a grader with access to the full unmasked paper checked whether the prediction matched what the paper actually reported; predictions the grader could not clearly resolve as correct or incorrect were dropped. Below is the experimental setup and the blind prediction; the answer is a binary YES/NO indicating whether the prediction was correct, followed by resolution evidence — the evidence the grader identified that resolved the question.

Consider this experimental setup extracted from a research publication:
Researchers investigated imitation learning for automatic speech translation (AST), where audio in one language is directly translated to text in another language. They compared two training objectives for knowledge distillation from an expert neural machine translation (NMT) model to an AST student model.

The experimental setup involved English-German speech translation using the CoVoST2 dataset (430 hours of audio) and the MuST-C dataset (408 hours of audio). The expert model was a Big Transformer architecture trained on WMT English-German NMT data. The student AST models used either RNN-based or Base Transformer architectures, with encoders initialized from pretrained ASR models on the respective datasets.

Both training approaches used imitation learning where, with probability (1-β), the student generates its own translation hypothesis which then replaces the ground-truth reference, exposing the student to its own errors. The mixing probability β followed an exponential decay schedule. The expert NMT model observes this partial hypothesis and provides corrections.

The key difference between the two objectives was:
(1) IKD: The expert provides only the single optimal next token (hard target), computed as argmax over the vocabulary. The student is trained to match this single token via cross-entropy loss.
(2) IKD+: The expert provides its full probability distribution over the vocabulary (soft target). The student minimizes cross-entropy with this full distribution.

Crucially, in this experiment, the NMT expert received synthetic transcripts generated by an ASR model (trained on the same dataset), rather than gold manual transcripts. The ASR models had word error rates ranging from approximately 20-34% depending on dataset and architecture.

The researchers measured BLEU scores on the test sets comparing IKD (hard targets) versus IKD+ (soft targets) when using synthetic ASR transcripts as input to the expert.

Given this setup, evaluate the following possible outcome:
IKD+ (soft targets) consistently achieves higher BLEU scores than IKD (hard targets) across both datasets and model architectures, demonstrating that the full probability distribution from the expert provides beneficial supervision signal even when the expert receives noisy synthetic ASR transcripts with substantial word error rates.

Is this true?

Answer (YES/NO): YES